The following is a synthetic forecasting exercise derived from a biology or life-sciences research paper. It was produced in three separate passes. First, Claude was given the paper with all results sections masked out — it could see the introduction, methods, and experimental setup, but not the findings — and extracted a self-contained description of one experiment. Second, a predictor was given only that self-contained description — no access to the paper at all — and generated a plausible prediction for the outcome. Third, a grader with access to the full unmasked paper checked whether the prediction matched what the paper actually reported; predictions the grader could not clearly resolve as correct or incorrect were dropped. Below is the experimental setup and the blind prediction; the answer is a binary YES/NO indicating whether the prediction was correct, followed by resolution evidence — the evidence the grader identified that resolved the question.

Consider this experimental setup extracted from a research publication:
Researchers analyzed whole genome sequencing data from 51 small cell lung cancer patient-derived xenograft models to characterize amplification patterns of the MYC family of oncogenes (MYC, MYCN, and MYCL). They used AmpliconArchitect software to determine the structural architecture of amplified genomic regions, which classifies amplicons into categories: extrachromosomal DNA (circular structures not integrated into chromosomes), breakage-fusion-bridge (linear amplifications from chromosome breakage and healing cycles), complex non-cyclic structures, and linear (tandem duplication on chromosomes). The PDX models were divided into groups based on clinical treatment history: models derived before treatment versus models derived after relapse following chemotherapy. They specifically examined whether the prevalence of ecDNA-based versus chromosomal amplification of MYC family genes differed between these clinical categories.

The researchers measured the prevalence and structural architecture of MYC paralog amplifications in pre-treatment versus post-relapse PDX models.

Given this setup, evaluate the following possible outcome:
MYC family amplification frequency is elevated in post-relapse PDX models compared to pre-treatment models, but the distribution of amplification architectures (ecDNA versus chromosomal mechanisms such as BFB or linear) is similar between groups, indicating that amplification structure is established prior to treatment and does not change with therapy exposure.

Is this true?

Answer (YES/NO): NO